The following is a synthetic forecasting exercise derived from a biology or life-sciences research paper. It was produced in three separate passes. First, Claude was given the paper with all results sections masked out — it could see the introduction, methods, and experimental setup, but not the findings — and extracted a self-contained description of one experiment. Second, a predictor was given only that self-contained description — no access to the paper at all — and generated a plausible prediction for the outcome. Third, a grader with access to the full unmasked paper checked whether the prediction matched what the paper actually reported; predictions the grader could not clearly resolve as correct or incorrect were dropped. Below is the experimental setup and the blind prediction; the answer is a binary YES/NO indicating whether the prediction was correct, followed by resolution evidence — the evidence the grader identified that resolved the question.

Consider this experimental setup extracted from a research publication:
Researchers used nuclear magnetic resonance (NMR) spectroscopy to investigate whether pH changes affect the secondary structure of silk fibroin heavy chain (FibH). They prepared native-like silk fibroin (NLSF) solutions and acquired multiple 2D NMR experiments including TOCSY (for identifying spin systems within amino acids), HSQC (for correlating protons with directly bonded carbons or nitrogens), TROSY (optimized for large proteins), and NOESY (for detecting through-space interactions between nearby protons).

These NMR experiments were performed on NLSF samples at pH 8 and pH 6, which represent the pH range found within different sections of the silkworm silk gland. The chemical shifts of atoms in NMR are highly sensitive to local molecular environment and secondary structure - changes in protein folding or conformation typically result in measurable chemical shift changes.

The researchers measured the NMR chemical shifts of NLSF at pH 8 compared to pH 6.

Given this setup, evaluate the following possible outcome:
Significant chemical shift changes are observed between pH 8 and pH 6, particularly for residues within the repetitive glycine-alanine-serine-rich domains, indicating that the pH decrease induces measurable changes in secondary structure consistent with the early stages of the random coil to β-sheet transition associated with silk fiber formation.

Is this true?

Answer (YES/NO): NO